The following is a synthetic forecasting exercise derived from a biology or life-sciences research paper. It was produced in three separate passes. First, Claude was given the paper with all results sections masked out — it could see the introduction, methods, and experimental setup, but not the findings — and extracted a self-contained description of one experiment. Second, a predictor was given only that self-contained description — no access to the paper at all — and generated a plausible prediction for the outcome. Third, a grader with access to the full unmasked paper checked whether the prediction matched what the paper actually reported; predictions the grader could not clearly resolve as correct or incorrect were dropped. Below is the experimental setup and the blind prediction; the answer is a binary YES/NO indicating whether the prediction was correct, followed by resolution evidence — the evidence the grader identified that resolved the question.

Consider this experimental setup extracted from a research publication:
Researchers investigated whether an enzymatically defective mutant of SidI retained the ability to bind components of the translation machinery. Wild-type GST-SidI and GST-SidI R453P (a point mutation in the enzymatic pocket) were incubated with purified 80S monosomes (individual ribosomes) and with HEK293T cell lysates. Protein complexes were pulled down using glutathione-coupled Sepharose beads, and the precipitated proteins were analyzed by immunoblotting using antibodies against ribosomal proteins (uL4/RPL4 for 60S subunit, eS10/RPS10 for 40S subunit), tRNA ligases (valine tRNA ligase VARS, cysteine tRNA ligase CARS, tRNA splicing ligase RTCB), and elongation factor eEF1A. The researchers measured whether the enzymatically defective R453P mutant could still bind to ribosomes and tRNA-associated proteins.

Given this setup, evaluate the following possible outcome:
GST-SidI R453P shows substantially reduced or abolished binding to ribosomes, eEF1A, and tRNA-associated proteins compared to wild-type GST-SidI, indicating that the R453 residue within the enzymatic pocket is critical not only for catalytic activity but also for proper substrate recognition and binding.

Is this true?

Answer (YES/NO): NO